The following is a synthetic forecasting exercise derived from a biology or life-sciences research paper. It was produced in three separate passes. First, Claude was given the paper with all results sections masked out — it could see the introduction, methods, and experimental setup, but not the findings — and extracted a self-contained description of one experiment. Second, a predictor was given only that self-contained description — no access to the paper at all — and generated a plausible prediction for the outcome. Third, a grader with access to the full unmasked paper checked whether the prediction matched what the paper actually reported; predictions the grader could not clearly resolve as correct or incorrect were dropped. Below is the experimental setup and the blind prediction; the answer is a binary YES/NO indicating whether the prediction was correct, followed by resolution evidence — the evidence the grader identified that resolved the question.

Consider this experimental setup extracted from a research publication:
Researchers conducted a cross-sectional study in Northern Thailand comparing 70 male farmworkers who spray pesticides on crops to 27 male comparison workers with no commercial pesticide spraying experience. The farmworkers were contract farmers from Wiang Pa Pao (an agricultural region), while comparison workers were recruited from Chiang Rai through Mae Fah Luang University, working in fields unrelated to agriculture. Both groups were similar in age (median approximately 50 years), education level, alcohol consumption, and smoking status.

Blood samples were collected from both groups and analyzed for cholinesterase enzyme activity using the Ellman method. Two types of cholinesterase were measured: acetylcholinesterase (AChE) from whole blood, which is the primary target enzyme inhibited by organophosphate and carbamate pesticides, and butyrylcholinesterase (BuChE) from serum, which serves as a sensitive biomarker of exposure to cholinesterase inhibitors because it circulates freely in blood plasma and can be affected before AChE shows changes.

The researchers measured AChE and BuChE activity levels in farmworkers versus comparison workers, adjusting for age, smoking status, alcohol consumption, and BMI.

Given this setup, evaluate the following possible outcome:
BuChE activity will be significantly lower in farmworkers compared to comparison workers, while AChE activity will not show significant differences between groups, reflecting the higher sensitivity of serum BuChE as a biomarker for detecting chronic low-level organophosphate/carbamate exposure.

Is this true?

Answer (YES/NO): YES